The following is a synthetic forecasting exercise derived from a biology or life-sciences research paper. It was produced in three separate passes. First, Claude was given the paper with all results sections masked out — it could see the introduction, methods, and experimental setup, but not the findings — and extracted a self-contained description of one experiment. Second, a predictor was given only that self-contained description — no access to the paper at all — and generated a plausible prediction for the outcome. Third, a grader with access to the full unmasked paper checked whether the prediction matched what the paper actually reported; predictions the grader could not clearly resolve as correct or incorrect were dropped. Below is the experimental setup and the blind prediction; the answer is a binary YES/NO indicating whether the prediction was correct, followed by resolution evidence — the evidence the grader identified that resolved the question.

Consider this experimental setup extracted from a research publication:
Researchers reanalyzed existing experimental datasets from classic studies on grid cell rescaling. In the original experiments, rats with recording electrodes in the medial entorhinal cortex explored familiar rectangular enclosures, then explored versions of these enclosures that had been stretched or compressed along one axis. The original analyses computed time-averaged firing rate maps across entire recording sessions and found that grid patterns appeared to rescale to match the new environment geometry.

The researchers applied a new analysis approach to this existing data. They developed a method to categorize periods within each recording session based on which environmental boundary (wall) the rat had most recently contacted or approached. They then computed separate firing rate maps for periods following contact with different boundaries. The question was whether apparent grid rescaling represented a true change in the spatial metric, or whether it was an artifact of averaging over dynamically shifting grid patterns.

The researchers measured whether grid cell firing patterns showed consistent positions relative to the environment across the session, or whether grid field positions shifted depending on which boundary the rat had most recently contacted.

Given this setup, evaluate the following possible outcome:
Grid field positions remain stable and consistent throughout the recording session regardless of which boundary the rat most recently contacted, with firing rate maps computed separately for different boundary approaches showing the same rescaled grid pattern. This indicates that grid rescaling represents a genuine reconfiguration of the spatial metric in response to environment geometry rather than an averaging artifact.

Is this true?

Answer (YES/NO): NO